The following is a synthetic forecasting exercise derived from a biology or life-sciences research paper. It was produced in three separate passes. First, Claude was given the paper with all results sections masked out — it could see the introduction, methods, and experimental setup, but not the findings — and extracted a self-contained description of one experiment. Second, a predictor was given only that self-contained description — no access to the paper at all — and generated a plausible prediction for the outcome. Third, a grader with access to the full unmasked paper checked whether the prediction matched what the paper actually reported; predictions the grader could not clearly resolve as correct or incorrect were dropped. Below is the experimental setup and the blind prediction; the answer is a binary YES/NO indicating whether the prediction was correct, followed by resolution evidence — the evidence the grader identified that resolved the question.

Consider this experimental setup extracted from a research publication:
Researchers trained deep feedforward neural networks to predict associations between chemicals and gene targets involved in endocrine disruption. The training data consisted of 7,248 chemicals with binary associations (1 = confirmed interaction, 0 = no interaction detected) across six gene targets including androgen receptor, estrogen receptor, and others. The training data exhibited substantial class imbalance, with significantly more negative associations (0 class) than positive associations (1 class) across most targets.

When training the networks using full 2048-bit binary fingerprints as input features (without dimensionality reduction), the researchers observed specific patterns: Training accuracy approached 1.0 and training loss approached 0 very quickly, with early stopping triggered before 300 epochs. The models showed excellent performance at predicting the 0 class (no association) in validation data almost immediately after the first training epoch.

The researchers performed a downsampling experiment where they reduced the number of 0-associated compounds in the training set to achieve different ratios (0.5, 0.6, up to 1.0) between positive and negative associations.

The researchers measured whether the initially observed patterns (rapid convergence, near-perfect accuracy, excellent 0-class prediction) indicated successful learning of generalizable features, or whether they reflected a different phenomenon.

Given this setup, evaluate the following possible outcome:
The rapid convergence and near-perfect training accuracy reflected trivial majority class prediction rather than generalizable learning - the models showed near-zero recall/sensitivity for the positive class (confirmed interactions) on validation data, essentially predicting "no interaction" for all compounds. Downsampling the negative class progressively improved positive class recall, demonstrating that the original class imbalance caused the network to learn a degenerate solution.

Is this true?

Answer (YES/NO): NO